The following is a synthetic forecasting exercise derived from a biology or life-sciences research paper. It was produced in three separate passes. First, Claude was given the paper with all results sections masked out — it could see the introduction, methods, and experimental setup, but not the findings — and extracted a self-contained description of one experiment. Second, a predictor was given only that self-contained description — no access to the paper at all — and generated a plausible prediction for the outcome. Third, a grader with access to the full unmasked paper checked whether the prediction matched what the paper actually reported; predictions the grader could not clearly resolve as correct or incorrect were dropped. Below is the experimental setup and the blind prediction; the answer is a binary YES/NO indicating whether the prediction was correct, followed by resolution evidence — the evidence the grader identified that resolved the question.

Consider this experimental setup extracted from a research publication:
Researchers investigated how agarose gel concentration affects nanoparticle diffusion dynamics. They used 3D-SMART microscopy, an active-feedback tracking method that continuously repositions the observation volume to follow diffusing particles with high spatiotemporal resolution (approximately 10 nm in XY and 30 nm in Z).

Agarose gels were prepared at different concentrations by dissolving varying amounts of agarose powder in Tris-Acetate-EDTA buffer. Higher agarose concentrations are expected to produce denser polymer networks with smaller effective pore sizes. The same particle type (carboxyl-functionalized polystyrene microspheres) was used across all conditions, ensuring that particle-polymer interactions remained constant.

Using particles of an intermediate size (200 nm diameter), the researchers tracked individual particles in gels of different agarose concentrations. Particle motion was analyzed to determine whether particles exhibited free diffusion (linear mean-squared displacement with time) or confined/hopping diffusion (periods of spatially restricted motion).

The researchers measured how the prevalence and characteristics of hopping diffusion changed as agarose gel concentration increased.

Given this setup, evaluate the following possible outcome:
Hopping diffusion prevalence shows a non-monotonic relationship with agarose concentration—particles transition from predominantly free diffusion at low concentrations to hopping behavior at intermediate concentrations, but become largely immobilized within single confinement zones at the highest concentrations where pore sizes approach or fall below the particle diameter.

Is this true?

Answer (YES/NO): NO